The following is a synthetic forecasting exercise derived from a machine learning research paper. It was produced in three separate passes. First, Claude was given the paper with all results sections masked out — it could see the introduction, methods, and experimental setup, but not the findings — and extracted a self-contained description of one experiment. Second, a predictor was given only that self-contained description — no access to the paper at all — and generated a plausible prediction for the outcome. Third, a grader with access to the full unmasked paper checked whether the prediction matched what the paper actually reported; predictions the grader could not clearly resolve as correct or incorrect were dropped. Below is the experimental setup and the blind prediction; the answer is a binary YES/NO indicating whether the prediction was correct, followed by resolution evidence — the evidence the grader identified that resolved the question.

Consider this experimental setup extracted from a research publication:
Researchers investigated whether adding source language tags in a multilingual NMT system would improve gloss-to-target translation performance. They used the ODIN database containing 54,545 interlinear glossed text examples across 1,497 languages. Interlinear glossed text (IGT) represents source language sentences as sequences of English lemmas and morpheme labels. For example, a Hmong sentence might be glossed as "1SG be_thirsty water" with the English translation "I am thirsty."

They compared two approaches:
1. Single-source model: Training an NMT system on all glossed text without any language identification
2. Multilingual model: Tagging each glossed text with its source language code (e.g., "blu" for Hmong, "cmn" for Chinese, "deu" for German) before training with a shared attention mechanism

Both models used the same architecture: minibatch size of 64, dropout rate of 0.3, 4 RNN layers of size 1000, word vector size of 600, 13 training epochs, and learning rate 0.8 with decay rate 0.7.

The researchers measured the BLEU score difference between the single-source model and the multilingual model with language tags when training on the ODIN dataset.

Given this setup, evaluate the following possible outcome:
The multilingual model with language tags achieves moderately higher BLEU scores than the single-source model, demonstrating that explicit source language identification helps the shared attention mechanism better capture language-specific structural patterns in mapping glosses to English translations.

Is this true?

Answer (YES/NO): YES